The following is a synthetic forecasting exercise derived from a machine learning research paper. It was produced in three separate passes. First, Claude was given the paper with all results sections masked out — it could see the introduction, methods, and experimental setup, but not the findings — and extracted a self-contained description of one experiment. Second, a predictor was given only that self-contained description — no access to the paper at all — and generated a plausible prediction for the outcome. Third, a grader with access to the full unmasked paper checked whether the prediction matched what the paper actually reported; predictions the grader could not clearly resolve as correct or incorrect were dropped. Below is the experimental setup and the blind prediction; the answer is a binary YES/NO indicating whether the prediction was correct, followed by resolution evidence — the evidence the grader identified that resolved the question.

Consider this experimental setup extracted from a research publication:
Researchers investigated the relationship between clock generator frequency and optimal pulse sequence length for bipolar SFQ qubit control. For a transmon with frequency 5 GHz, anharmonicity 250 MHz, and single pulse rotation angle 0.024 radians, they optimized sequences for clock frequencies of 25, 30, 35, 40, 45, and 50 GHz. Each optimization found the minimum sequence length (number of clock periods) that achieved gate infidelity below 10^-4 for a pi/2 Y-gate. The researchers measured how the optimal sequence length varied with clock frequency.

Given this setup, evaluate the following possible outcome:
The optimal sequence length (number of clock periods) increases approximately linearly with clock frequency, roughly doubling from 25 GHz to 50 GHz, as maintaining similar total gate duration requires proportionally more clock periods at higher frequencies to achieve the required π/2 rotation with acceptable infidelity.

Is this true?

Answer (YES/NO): NO